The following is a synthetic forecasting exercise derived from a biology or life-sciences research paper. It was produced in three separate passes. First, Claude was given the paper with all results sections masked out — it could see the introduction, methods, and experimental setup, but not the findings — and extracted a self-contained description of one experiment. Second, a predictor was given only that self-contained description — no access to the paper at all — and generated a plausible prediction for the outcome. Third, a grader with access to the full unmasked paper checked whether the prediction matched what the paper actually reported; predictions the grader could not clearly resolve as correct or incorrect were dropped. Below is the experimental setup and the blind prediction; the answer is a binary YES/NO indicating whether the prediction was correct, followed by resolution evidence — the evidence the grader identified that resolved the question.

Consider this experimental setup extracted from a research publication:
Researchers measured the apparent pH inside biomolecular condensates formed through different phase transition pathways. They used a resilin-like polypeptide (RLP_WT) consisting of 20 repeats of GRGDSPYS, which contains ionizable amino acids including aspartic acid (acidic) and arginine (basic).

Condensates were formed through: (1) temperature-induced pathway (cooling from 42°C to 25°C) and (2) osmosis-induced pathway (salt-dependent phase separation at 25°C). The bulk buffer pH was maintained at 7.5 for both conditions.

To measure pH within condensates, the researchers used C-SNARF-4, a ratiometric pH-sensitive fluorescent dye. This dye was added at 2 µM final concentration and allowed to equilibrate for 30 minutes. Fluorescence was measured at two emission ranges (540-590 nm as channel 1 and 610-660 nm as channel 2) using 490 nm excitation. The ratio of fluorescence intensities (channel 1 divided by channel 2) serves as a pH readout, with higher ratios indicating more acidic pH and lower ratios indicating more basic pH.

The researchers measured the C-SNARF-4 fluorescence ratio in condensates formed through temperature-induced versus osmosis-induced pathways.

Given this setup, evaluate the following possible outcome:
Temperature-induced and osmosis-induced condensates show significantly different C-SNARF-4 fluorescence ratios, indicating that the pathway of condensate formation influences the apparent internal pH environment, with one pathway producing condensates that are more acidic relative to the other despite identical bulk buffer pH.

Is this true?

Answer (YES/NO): YES